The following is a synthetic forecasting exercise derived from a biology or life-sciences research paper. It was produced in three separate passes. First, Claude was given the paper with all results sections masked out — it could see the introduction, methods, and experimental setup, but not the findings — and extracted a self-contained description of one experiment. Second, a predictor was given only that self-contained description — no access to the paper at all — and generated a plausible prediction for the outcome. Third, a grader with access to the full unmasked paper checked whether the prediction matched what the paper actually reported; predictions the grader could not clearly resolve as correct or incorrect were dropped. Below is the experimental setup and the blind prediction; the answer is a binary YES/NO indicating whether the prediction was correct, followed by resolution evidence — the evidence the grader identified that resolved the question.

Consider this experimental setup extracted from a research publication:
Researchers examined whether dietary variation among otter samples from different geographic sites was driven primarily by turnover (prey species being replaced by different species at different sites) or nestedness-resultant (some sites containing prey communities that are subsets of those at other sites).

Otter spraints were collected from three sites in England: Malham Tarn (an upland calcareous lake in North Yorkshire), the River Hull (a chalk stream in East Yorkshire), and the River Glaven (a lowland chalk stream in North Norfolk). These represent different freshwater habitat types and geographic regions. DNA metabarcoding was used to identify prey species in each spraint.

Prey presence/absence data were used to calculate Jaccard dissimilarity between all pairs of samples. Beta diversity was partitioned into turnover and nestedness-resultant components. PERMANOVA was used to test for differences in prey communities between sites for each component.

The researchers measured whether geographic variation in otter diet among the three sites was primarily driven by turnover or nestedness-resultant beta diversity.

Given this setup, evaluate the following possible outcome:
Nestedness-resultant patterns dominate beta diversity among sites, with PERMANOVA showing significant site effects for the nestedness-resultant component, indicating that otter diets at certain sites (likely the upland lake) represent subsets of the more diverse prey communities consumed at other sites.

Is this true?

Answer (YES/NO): NO